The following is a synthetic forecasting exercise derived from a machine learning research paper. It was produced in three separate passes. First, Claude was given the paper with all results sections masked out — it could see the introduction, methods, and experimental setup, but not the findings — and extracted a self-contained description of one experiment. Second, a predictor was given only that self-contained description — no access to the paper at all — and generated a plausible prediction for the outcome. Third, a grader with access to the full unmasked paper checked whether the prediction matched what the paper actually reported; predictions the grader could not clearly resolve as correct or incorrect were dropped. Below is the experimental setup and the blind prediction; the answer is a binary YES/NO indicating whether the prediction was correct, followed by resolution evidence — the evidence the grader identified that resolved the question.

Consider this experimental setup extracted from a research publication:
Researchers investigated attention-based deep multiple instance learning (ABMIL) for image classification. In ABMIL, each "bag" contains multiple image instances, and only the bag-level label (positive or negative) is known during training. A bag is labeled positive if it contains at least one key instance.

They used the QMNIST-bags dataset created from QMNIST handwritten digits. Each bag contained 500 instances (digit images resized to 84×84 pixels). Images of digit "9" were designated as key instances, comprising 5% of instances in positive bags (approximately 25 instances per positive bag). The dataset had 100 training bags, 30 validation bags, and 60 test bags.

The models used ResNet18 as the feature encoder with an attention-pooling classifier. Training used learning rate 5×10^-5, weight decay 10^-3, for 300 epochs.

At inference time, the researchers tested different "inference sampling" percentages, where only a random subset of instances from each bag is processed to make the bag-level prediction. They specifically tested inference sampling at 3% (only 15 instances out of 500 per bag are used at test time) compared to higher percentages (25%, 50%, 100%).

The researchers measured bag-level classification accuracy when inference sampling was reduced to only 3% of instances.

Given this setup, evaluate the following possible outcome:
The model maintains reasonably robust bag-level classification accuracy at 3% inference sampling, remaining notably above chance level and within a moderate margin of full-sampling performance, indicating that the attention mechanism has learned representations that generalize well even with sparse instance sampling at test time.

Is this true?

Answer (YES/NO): NO